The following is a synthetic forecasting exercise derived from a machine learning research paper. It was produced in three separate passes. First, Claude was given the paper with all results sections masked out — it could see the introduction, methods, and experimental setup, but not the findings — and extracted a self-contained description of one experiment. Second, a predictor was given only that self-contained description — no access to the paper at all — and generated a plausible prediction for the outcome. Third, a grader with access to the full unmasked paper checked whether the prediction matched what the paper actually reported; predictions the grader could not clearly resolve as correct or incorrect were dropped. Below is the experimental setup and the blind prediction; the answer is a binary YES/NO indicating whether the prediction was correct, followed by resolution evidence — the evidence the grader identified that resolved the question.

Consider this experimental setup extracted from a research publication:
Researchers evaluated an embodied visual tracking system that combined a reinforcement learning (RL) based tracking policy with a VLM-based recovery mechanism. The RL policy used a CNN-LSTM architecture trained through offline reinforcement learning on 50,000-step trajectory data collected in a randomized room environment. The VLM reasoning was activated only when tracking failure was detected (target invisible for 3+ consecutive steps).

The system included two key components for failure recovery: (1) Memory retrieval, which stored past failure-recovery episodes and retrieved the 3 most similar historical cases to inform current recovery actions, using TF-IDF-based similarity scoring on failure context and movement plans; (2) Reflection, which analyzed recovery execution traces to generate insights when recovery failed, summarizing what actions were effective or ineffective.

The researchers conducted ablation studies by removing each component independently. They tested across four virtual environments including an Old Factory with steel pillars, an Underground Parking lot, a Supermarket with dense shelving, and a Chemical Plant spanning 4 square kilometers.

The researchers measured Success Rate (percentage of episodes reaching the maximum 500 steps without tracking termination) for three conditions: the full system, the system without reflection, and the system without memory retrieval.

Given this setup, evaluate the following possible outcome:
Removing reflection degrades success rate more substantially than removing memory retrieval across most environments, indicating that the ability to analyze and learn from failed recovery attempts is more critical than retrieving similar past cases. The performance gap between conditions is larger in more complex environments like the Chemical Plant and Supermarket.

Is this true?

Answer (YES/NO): NO